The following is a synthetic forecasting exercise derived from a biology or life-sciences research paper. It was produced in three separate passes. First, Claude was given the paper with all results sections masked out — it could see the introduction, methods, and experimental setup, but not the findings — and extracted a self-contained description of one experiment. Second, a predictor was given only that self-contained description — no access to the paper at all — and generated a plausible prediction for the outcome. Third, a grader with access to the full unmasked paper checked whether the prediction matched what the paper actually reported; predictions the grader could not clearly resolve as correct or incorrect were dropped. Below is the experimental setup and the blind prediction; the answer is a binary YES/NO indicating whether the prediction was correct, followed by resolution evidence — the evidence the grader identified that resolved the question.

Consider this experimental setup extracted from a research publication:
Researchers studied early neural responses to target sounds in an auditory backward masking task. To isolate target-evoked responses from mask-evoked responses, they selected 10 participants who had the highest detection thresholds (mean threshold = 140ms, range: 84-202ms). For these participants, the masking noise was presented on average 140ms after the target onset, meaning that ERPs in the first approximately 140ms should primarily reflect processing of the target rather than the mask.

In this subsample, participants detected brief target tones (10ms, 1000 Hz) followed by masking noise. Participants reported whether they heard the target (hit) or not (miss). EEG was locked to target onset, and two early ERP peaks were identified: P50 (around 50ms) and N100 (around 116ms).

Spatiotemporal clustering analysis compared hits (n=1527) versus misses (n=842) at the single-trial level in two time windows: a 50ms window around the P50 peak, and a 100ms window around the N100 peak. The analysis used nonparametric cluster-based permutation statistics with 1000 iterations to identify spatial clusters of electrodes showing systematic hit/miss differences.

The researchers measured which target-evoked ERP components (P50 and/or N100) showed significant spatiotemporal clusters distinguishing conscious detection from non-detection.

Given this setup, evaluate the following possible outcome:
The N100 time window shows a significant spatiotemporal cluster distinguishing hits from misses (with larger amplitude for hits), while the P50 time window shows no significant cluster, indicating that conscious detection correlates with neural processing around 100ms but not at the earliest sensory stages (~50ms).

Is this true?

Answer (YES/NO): YES